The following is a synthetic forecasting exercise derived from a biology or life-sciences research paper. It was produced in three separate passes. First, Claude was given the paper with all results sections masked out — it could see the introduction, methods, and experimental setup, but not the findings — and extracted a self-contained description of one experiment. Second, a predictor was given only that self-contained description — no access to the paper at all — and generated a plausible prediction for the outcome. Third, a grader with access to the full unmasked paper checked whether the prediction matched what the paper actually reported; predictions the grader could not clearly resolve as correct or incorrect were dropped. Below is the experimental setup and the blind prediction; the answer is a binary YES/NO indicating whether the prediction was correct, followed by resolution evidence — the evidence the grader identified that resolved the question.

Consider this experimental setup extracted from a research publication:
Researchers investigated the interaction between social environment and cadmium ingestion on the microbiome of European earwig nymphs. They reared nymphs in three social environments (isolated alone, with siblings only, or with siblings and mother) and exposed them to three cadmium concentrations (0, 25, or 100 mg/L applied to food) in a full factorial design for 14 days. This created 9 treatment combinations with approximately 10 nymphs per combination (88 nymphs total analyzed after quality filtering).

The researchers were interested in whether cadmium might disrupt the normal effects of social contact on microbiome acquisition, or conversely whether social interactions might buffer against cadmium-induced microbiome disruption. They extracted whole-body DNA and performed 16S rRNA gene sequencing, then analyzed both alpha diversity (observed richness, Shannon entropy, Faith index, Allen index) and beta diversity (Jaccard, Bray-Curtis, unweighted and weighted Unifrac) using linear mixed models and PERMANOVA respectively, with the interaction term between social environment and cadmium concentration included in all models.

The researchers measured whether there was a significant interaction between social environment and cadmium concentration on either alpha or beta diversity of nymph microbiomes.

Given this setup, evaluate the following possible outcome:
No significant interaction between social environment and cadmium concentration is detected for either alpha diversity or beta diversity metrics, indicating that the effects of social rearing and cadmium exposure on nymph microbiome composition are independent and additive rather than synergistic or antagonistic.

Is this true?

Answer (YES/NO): YES